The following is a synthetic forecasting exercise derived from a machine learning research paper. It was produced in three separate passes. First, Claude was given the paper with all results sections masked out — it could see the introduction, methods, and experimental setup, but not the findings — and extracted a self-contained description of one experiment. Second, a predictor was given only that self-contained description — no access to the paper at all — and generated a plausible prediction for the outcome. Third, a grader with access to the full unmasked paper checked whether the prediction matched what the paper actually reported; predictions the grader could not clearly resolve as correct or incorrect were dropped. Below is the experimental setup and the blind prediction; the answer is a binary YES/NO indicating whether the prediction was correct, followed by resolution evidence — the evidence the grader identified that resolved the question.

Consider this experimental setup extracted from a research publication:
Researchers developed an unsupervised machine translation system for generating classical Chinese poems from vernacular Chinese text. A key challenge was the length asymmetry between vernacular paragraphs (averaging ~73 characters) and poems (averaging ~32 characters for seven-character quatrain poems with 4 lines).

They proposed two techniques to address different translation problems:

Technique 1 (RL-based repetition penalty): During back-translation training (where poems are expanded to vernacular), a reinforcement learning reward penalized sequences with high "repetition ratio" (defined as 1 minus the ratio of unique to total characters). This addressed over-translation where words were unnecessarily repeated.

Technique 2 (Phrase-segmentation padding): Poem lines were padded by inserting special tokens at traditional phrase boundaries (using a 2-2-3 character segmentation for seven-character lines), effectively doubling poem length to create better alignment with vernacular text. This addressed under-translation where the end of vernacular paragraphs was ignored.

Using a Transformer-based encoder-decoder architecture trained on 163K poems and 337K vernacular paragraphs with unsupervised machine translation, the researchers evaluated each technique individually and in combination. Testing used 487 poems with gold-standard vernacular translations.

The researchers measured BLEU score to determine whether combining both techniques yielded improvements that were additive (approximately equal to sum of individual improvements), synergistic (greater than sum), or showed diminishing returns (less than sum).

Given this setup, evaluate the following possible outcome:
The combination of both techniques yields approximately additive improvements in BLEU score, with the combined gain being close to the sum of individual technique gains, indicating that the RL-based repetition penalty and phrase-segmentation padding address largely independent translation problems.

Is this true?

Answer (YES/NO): NO